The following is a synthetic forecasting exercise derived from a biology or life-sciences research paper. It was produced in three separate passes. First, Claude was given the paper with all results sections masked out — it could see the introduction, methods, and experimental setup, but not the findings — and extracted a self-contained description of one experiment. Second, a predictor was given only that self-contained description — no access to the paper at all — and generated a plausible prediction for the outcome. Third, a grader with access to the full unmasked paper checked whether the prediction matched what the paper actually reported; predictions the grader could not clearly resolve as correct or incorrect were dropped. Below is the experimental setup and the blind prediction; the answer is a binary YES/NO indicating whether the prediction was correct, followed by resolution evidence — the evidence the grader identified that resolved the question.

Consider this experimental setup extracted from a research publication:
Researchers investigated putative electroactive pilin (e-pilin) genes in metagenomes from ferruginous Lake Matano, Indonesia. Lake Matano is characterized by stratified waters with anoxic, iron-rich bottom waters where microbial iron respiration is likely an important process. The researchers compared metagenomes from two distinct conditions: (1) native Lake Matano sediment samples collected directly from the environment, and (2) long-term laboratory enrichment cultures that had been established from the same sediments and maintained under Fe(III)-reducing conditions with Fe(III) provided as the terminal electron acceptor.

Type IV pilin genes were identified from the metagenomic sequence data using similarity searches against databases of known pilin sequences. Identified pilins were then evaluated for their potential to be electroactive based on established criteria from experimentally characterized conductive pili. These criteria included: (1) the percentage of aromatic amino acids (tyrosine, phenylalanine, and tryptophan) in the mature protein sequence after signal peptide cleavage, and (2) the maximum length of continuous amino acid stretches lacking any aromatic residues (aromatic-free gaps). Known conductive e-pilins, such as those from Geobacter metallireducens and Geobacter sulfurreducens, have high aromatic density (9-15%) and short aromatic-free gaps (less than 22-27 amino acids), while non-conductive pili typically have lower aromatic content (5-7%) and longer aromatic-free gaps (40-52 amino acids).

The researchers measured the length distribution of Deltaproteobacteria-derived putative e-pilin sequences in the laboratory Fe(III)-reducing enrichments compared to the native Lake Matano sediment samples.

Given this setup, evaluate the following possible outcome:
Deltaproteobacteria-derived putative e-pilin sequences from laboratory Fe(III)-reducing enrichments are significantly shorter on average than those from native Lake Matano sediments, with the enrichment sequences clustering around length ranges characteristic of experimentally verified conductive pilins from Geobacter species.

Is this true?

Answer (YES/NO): YES